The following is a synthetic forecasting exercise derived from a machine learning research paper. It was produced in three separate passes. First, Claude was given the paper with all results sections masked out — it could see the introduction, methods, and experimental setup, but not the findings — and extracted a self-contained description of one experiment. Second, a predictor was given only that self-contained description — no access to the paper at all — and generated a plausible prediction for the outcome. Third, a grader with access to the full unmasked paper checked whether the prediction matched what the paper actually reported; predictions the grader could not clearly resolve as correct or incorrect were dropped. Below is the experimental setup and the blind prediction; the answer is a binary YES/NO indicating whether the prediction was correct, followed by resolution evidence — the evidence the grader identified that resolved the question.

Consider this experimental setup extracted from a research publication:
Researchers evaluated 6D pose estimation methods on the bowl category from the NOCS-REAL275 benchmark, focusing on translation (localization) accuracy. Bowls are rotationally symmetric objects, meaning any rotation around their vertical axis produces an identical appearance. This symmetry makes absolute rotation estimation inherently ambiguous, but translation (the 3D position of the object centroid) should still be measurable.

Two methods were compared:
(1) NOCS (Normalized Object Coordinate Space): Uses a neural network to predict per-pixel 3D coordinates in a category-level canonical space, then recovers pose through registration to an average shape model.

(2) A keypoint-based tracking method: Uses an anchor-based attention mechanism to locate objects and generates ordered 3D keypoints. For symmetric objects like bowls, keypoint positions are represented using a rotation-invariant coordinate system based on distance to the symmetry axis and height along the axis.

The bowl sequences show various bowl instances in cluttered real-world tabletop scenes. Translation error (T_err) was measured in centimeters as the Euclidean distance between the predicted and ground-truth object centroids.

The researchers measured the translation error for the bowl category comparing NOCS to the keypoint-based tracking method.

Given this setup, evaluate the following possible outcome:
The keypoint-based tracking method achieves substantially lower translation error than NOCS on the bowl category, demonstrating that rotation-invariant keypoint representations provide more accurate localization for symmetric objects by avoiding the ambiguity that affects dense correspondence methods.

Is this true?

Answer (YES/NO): NO